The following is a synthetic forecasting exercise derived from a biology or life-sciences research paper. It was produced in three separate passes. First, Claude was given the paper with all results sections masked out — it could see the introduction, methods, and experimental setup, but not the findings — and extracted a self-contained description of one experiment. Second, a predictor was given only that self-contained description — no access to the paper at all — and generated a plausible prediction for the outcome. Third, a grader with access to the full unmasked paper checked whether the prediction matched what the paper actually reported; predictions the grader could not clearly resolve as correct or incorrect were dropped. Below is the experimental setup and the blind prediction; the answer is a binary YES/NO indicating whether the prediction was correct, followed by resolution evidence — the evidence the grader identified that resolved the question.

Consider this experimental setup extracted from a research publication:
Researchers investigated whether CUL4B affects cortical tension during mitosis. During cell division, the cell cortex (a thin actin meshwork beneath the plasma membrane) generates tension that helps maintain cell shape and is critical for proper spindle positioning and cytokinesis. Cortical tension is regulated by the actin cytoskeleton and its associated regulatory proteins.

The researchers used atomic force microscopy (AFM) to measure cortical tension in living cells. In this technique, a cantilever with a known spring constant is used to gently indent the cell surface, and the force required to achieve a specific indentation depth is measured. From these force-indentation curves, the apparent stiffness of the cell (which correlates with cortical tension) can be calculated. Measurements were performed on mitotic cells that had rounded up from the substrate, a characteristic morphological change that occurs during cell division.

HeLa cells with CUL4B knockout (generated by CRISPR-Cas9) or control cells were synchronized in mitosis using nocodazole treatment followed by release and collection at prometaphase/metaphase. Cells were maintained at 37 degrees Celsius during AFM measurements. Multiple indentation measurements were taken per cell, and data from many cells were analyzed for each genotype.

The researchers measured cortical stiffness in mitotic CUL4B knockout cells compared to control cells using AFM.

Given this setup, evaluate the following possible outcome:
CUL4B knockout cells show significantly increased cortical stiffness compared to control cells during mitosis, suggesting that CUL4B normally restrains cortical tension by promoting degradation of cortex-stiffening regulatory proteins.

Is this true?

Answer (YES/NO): NO